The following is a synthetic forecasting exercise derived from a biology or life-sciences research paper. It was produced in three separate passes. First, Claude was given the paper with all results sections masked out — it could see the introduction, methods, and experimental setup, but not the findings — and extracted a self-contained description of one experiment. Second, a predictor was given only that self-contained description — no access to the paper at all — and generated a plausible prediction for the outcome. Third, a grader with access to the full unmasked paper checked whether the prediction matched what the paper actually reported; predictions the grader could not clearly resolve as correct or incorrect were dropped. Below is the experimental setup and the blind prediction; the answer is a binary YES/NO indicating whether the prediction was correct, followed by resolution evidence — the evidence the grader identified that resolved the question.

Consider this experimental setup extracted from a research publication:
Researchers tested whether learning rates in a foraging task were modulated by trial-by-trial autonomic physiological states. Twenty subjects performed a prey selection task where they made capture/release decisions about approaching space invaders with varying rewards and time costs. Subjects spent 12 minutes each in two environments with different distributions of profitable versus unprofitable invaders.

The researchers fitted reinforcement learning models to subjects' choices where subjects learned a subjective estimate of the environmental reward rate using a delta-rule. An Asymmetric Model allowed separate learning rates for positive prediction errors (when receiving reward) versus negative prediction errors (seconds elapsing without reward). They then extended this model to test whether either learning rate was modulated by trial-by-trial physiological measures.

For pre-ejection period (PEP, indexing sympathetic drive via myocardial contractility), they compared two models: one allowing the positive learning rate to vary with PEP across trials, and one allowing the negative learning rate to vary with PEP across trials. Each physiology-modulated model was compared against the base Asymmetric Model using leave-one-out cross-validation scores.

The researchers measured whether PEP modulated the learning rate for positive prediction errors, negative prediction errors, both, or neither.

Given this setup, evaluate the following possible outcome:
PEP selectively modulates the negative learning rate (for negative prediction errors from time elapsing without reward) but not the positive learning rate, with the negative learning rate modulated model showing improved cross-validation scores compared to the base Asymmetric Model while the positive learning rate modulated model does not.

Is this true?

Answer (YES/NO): YES